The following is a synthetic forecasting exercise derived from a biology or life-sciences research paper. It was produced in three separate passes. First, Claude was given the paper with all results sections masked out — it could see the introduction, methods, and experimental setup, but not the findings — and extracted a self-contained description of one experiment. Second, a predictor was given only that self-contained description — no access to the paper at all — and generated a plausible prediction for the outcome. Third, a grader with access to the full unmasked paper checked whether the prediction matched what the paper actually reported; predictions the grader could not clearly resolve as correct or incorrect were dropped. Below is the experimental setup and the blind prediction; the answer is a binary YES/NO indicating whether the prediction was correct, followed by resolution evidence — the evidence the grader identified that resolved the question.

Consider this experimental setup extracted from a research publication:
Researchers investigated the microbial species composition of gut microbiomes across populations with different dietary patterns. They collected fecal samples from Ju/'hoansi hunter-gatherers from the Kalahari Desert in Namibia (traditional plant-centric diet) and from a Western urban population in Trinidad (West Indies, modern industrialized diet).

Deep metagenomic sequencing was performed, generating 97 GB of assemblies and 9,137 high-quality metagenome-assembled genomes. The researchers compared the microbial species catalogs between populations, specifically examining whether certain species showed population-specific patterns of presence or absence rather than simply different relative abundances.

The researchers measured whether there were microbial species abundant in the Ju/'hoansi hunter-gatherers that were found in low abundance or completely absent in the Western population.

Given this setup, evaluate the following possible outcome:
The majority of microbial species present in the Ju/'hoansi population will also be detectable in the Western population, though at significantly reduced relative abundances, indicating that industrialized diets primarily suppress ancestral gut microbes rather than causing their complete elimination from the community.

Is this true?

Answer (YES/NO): NO